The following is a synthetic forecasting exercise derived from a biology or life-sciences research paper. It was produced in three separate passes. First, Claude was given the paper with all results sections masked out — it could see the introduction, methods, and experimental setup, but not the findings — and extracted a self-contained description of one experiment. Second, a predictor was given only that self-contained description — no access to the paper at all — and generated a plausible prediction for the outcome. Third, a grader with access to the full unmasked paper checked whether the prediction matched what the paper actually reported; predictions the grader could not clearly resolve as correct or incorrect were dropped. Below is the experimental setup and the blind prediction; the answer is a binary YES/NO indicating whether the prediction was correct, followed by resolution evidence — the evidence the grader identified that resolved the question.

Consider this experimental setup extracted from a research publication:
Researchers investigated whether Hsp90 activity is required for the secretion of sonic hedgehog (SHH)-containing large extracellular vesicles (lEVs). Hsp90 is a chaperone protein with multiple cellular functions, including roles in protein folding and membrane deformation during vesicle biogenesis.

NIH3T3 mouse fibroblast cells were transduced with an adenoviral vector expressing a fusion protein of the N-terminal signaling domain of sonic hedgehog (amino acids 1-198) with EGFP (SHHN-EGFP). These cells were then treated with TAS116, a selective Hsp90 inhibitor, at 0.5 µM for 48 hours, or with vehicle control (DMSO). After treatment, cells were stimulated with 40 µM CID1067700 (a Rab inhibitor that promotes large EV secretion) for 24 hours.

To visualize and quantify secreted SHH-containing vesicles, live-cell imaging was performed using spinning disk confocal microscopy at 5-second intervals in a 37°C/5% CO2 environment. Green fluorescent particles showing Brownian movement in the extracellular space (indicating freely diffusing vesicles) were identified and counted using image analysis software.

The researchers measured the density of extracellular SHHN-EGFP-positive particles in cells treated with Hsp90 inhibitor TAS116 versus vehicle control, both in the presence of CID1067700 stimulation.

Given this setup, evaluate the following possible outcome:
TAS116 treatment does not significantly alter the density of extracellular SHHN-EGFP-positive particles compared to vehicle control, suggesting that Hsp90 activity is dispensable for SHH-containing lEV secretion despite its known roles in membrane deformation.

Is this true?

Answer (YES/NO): NO